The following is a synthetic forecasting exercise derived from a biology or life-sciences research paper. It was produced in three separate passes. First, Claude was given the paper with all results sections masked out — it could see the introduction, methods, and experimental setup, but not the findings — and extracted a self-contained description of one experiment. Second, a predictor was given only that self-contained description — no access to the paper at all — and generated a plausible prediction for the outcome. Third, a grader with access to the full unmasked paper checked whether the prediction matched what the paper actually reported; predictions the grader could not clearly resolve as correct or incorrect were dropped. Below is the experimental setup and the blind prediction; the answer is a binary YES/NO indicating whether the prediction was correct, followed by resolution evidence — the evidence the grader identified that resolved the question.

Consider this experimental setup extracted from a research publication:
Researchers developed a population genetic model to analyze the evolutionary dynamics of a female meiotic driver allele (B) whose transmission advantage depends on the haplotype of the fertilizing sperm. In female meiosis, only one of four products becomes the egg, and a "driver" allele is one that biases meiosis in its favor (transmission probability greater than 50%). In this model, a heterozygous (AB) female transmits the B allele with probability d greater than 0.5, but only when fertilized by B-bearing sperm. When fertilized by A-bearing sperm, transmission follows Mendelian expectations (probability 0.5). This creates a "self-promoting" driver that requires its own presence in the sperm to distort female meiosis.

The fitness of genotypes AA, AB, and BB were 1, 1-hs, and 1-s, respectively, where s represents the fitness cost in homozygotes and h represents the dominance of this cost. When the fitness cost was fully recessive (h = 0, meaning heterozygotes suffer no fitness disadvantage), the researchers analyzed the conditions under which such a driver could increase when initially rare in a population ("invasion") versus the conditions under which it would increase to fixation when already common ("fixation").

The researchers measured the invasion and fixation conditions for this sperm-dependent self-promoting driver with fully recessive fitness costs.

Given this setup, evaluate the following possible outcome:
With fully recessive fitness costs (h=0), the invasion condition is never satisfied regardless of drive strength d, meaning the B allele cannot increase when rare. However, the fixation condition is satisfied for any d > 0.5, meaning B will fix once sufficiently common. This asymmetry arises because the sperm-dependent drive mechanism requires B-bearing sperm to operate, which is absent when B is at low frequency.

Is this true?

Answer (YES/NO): NO